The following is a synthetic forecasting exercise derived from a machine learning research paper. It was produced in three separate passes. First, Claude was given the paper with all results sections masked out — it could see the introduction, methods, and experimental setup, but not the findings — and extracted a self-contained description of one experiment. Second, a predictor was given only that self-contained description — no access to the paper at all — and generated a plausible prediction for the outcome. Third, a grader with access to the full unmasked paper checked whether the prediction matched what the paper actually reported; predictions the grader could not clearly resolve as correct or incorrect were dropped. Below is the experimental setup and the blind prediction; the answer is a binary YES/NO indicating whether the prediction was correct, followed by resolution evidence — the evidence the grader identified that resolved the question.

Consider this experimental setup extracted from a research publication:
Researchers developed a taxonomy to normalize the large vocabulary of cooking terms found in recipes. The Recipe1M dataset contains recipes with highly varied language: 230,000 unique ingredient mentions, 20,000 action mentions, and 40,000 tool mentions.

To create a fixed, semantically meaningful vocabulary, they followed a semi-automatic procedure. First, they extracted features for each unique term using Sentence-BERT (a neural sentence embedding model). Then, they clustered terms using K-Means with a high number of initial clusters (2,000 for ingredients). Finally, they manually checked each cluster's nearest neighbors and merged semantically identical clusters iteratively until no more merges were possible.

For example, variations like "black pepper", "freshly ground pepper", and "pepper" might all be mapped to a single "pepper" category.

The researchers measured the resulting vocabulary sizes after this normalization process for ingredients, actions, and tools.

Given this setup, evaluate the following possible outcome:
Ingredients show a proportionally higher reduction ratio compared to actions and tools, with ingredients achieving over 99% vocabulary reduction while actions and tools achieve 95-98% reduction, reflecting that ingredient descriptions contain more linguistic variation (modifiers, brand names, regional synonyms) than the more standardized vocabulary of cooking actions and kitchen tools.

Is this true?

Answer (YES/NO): NO